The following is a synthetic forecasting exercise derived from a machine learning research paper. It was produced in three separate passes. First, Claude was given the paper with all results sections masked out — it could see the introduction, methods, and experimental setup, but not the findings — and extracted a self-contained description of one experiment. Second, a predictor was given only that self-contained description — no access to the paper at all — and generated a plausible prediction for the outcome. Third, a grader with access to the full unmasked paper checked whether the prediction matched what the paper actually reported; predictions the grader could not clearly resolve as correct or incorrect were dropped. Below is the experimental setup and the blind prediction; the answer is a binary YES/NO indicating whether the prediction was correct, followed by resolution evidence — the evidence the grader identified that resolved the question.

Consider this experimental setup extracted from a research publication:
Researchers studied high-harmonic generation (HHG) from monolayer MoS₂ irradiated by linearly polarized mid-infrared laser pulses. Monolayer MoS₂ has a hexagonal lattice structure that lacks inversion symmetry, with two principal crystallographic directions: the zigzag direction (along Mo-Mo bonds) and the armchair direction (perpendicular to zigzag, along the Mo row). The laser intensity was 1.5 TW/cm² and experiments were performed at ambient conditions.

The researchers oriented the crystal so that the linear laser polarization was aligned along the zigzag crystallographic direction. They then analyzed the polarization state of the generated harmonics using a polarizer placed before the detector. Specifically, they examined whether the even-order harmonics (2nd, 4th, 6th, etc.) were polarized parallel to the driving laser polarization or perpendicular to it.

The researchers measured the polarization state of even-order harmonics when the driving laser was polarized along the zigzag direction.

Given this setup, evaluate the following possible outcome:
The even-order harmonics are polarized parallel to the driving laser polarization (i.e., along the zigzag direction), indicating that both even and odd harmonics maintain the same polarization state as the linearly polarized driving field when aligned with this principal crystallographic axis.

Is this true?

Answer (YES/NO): NO